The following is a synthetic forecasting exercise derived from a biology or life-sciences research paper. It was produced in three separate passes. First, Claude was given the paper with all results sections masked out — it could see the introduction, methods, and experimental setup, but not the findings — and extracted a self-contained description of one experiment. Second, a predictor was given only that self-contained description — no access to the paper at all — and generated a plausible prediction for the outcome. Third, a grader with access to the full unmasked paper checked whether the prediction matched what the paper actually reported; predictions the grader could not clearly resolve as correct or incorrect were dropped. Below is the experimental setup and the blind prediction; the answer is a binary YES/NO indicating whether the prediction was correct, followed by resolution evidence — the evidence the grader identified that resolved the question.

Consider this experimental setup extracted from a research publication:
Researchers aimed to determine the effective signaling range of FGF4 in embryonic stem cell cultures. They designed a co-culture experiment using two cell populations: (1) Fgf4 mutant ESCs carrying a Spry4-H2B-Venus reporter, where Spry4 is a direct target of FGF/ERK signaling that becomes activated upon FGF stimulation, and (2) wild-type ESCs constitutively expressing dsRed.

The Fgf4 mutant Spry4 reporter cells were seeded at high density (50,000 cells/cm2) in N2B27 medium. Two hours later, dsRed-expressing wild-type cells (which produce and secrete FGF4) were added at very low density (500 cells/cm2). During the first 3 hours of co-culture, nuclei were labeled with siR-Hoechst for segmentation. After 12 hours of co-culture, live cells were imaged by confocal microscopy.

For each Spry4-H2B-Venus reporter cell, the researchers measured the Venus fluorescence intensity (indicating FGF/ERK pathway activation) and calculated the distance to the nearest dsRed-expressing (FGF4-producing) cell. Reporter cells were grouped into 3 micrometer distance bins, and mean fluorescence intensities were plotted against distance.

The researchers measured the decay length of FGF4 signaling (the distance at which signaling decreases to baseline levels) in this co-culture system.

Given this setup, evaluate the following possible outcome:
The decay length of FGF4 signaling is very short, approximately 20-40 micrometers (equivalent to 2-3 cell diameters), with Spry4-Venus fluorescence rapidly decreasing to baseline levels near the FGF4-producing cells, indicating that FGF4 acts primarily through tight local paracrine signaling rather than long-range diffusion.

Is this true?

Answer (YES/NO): NO